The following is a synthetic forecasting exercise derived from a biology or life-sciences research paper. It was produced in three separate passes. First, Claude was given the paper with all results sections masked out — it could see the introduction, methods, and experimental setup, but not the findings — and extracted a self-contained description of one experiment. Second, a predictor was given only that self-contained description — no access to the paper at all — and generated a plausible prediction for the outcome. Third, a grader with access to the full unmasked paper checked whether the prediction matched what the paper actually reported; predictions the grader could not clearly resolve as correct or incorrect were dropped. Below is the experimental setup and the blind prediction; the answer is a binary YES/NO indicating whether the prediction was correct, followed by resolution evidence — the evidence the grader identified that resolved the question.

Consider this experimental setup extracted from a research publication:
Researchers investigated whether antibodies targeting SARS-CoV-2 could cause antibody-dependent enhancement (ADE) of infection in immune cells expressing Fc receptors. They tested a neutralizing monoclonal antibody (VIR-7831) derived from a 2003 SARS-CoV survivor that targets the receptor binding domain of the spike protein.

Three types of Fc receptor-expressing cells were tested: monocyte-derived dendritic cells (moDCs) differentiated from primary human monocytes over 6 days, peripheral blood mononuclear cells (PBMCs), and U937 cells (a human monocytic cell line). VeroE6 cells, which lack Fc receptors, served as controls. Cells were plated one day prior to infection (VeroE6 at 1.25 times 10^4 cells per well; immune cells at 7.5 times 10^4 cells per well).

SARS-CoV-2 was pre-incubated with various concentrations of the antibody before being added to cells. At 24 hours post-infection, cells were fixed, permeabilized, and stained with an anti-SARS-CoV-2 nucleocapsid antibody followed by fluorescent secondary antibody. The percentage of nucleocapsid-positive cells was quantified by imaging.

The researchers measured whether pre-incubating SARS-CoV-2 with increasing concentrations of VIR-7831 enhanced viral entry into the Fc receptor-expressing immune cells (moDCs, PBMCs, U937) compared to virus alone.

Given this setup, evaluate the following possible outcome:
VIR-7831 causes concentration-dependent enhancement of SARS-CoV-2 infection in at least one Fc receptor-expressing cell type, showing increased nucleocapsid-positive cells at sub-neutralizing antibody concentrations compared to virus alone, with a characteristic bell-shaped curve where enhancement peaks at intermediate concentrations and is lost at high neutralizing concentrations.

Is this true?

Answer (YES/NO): NO